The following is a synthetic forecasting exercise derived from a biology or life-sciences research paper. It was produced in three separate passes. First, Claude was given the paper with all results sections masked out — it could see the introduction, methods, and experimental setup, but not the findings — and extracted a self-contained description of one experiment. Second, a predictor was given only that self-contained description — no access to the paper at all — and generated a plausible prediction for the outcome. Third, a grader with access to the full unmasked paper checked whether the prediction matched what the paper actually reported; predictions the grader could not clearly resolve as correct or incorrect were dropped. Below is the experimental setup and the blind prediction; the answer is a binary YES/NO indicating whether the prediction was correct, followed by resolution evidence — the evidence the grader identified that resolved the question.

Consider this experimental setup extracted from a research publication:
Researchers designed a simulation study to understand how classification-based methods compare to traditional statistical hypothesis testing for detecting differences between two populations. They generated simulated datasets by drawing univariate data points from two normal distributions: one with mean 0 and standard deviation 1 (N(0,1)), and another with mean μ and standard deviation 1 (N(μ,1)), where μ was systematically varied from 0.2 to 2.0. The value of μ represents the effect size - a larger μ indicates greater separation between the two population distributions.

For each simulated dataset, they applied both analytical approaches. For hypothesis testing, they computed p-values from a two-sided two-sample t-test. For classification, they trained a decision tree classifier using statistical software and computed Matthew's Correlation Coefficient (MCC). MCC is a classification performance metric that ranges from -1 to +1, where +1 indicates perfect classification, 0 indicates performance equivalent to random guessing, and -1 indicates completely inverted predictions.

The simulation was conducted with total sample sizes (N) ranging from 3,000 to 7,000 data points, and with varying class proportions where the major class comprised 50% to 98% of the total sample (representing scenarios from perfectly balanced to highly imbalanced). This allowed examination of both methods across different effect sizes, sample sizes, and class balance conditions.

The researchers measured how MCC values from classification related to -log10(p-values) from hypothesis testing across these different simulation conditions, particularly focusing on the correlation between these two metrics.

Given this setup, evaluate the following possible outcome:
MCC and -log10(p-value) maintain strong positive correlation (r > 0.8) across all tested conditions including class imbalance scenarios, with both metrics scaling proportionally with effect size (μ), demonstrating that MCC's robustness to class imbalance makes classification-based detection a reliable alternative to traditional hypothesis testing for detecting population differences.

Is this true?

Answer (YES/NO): NO